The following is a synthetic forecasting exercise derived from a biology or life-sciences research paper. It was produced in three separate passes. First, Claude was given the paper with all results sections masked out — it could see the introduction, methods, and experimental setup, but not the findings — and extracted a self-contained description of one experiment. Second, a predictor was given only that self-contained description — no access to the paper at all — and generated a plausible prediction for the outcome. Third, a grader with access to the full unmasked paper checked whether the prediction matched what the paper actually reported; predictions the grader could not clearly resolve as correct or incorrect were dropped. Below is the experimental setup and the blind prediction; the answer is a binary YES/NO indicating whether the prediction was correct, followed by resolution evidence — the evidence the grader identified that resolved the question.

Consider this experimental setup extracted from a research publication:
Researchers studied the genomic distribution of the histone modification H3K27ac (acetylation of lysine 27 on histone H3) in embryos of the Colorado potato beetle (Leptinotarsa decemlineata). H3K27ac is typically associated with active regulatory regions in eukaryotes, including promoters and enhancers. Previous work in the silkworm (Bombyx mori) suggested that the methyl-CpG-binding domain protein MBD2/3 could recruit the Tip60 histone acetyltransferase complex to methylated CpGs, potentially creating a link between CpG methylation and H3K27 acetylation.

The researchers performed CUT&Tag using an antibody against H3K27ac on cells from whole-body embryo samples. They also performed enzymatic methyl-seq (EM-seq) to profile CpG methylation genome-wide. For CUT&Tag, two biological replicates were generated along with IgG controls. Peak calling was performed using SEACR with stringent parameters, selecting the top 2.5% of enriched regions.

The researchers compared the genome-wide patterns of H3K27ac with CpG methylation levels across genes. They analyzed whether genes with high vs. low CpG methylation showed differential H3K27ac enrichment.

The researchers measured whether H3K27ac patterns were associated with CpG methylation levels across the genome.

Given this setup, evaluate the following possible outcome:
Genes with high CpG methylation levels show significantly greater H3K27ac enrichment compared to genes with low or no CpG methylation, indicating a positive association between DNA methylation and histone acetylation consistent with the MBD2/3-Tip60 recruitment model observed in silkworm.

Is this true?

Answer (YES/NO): NO